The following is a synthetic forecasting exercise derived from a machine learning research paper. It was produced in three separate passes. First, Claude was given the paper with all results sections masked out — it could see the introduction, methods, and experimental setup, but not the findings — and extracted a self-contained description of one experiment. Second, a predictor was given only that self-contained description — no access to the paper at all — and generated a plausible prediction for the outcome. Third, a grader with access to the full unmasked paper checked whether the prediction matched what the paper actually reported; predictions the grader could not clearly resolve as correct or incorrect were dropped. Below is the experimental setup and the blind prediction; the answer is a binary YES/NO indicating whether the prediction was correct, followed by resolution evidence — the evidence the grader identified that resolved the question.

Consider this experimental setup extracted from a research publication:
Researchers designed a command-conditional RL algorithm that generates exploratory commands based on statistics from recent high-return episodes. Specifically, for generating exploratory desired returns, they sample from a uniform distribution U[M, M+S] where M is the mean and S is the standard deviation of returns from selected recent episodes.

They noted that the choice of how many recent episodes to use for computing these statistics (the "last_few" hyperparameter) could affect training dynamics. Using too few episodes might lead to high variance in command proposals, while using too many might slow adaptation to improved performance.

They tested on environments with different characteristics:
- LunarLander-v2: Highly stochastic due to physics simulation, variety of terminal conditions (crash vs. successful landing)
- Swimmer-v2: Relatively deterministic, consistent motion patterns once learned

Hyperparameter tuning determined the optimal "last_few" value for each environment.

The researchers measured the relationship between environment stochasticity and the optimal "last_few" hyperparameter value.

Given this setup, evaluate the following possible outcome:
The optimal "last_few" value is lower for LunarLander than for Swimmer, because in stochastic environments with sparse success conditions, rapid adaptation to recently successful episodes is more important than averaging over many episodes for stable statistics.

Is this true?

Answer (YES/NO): NO